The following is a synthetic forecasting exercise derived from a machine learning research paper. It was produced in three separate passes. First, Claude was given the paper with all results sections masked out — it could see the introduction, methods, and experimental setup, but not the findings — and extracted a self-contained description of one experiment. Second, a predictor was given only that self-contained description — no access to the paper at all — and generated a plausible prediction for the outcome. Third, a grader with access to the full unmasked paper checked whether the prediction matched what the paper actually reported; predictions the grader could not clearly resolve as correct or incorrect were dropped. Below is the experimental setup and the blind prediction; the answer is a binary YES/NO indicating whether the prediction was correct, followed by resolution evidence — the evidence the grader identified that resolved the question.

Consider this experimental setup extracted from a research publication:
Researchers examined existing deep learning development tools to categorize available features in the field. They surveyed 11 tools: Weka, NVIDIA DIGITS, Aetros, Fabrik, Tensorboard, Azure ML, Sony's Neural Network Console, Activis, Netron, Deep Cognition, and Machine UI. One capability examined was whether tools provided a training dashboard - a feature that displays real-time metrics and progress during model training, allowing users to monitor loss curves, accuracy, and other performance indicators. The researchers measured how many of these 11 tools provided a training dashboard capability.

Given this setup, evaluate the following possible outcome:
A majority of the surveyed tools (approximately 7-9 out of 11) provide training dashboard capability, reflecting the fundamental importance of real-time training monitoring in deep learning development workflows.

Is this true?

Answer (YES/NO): YES